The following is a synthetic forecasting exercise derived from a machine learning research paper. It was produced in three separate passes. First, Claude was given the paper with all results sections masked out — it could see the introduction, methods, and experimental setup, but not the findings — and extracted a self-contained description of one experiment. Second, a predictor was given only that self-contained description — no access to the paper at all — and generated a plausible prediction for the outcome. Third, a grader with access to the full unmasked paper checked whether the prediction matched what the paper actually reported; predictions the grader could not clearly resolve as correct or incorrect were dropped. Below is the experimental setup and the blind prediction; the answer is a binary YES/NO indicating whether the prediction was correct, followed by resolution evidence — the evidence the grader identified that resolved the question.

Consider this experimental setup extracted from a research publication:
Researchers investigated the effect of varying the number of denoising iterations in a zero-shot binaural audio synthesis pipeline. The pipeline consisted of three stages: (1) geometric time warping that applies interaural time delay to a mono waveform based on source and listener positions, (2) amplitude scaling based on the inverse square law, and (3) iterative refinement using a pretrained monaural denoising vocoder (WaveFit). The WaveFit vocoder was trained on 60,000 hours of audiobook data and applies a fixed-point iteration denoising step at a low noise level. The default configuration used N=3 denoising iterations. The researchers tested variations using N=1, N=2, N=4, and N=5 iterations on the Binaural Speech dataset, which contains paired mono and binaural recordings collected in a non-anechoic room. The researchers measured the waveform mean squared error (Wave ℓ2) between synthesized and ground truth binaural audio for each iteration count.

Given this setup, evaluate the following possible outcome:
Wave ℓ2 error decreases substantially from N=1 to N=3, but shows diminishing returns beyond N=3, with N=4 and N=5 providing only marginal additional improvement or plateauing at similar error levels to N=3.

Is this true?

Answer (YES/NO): NO